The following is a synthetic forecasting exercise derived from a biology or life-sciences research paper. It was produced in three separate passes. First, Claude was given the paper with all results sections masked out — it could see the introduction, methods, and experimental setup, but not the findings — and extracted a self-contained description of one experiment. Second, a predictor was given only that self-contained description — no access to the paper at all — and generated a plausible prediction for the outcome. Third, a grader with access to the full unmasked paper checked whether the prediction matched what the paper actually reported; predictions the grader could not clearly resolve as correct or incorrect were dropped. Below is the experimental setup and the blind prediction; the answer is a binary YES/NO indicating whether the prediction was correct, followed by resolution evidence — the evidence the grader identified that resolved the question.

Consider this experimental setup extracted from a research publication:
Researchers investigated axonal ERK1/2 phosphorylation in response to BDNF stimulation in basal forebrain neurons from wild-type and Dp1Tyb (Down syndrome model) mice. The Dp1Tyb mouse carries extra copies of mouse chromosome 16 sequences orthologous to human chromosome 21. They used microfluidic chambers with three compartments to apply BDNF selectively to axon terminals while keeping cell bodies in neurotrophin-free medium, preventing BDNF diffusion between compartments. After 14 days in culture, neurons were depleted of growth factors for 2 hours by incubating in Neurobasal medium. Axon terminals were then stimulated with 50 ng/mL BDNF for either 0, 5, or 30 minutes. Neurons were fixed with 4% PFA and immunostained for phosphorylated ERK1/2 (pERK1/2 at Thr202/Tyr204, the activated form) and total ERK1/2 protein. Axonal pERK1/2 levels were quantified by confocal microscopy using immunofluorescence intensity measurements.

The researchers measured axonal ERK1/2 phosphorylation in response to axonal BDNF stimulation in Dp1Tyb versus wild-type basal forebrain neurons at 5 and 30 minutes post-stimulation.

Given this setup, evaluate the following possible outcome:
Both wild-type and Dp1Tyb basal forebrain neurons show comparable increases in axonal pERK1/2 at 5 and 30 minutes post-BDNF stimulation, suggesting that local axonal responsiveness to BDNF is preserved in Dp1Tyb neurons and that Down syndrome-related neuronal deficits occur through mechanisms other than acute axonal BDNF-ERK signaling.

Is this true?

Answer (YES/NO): NO